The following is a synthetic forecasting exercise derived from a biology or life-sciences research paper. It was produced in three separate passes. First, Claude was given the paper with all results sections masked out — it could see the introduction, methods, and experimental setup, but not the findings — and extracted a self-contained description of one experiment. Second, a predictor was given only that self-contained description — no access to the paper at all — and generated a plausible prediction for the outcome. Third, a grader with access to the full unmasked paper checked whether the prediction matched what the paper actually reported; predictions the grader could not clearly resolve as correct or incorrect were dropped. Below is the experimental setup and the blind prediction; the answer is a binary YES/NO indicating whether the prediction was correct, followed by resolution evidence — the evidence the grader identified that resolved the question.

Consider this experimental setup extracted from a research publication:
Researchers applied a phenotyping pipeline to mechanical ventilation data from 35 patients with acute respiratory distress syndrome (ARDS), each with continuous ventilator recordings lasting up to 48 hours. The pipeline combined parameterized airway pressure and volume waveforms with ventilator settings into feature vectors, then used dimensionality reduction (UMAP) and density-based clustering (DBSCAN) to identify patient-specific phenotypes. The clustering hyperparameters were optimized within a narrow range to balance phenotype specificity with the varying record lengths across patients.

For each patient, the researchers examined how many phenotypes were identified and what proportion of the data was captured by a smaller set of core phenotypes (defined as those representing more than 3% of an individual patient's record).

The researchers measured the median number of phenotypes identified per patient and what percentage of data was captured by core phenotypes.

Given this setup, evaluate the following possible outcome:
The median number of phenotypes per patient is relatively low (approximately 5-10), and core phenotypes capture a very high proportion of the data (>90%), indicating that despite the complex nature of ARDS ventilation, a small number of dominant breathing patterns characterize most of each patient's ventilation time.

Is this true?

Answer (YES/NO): NO